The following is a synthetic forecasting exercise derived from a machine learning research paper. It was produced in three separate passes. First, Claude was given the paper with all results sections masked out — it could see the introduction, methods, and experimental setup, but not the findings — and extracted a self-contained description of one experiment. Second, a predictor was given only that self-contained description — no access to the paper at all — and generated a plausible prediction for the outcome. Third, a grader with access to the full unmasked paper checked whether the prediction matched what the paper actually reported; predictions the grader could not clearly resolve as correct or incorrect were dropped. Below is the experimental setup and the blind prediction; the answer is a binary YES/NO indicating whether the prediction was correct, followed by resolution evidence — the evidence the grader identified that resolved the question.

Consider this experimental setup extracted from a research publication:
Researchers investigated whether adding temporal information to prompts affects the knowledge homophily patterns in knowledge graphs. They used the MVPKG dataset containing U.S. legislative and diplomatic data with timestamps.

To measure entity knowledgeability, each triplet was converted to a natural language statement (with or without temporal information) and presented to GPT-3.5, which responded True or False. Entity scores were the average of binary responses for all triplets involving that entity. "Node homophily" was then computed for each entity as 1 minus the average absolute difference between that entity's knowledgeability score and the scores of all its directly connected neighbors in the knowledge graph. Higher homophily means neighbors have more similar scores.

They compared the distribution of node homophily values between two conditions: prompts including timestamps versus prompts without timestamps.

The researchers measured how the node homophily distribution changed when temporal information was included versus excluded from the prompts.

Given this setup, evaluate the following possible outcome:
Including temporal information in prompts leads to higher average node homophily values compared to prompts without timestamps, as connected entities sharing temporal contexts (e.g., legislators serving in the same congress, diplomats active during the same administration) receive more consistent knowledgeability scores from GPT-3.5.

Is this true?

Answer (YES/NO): NO